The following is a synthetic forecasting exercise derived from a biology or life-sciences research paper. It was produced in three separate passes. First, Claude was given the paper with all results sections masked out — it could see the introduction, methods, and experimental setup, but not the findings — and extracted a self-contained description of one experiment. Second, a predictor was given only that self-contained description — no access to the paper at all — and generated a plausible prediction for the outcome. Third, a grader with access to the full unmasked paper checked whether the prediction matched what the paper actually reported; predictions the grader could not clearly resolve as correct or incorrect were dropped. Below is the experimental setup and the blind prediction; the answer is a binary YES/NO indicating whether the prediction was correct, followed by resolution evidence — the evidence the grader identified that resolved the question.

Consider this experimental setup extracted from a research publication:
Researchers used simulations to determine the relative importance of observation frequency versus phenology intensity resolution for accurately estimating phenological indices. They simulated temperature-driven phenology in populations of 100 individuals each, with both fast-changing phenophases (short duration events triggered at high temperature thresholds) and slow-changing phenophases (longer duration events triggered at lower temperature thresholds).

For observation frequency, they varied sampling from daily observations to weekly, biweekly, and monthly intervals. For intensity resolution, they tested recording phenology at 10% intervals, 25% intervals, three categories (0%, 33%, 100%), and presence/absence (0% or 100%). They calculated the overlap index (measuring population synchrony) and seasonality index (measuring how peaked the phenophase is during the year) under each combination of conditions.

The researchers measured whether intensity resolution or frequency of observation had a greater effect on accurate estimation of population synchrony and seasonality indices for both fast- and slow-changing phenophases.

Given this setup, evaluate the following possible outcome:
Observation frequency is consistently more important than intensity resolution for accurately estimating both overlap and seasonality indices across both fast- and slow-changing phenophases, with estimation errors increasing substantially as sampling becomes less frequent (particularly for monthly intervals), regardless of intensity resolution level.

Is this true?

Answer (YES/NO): NO